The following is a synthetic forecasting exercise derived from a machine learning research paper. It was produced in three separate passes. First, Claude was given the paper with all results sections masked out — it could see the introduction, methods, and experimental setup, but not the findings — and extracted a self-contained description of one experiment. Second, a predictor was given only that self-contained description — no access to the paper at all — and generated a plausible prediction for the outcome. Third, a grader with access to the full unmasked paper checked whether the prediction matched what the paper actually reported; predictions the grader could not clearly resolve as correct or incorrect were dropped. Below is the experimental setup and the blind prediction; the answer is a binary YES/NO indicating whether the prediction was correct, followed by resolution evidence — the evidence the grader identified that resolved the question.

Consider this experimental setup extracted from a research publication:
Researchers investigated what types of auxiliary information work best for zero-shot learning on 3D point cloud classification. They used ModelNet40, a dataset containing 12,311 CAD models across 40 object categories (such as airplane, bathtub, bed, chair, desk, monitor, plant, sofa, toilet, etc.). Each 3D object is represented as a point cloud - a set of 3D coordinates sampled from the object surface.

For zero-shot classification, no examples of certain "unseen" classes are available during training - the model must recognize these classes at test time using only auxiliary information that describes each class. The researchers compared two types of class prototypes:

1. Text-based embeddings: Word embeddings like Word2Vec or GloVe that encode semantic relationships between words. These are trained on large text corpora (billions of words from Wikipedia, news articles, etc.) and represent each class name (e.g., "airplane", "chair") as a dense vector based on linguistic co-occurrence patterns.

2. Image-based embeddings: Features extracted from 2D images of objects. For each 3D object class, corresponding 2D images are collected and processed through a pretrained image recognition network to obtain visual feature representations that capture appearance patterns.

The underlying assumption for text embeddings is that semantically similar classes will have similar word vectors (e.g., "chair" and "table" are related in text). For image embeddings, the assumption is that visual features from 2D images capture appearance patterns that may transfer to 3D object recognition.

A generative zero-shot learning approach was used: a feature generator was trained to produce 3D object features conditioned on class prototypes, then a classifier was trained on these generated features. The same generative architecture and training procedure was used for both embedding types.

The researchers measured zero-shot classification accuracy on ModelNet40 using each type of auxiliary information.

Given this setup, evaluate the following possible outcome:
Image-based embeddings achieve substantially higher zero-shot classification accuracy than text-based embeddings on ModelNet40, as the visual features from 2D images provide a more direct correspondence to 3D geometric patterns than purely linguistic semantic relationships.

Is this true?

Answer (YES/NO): NO